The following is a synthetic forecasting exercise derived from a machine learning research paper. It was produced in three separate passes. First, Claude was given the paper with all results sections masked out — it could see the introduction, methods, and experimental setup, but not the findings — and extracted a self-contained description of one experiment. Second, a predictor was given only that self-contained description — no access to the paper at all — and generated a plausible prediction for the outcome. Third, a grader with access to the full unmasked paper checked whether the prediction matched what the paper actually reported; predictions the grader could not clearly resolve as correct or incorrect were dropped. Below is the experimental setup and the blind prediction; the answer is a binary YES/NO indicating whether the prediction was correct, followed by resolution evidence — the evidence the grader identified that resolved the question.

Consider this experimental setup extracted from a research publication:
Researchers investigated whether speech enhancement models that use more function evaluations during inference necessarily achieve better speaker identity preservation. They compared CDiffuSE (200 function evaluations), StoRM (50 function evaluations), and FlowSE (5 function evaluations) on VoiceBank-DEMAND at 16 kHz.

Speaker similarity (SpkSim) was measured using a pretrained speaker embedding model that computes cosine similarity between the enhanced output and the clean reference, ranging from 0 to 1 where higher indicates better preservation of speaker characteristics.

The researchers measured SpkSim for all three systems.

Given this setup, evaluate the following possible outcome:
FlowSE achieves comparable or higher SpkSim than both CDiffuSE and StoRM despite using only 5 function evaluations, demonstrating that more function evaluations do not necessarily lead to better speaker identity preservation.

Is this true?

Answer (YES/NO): YES